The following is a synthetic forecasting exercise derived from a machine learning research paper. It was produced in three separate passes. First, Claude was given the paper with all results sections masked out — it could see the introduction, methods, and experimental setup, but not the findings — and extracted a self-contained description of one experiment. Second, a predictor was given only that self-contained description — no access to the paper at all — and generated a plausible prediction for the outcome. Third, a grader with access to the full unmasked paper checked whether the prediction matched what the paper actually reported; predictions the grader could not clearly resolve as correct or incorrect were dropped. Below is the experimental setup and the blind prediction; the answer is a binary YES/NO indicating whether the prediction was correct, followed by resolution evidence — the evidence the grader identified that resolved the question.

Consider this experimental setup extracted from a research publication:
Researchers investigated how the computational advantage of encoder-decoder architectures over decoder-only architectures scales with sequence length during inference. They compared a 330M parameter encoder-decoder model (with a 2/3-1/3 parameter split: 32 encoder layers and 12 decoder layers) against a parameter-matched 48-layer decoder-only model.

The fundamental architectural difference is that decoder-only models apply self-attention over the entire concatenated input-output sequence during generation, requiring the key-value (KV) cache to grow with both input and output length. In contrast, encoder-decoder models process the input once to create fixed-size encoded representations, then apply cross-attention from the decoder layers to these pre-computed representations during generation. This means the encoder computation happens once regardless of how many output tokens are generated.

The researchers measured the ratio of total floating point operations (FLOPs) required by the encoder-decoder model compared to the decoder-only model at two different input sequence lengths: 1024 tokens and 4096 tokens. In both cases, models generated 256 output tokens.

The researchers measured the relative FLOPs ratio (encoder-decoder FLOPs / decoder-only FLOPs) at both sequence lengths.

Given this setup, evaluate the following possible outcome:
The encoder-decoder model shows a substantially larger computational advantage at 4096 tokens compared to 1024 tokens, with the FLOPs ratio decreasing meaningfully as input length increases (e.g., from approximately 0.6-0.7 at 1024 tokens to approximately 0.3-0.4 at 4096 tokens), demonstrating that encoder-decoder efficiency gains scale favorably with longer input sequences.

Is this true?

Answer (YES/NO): NO